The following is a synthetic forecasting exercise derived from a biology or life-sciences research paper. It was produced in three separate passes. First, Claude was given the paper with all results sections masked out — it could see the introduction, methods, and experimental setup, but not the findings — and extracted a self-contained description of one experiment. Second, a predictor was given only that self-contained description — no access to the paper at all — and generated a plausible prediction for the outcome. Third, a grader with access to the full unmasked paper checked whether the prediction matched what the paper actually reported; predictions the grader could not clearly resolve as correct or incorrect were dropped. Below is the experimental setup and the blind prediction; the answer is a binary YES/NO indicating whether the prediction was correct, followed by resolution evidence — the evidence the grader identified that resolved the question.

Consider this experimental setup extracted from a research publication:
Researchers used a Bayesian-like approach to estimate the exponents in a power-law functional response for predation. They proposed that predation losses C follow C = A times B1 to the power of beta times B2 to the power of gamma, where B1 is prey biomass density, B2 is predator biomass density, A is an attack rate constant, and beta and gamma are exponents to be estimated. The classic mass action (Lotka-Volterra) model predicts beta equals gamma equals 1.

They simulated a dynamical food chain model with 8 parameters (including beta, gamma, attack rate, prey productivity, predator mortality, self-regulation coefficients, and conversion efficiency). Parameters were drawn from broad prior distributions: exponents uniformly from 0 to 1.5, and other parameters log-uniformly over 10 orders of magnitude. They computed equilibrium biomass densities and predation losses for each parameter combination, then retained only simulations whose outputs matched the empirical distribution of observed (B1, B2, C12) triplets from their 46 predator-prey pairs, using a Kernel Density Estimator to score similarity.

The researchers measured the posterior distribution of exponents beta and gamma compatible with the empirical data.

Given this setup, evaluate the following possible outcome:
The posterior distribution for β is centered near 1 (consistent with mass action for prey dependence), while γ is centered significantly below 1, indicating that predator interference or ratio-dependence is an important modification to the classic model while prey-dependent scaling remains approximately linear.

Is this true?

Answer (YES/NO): YES